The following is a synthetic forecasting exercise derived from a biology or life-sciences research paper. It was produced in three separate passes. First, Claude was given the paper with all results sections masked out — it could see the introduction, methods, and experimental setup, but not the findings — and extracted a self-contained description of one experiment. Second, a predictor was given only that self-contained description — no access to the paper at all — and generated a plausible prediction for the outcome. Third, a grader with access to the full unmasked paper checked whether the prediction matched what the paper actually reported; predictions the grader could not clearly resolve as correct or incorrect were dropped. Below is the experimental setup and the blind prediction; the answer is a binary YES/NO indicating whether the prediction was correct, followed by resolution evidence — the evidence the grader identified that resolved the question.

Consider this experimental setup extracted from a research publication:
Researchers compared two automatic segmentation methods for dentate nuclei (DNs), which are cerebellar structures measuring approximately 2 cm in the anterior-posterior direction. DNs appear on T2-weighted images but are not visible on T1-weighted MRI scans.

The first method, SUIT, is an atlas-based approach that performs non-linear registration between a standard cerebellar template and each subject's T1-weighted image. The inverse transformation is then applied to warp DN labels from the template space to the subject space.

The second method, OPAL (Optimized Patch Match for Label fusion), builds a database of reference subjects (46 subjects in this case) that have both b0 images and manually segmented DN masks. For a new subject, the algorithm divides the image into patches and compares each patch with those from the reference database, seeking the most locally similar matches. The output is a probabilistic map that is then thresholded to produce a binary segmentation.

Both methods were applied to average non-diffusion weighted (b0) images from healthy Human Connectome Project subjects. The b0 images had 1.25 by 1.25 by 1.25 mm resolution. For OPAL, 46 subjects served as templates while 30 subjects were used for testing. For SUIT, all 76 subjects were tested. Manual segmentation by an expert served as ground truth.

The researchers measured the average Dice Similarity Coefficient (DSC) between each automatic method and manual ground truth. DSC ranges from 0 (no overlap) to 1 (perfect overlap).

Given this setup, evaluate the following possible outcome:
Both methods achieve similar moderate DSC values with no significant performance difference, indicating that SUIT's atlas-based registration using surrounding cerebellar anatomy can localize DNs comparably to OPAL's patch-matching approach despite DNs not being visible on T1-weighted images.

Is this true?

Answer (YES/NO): NO